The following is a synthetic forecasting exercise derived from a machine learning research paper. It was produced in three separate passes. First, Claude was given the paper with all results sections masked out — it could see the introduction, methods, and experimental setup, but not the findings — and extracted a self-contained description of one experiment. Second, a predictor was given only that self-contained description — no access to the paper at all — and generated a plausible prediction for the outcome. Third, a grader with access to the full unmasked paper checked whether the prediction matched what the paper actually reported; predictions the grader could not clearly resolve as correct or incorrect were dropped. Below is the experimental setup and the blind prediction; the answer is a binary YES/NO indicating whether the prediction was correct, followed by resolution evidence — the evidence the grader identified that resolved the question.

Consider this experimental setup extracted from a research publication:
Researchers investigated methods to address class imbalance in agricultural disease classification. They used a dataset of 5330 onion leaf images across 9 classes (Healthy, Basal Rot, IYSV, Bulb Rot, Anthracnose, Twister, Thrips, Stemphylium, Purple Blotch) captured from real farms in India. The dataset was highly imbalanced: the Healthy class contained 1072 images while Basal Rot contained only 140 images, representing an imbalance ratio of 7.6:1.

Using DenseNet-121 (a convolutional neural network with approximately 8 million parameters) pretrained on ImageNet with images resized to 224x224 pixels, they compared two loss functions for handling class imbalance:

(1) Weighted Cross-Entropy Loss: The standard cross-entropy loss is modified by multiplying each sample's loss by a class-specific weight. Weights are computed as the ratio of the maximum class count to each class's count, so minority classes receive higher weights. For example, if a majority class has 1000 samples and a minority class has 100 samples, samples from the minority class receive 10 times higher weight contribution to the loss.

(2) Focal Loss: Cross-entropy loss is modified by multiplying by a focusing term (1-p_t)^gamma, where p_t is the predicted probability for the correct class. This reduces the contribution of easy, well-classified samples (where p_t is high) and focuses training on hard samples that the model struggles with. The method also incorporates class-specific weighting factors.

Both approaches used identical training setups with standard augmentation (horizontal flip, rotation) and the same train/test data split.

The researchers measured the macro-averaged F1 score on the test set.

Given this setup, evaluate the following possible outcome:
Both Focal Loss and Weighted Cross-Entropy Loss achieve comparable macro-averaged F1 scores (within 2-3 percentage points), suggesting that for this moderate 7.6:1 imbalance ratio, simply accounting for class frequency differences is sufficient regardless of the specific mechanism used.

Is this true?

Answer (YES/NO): YES